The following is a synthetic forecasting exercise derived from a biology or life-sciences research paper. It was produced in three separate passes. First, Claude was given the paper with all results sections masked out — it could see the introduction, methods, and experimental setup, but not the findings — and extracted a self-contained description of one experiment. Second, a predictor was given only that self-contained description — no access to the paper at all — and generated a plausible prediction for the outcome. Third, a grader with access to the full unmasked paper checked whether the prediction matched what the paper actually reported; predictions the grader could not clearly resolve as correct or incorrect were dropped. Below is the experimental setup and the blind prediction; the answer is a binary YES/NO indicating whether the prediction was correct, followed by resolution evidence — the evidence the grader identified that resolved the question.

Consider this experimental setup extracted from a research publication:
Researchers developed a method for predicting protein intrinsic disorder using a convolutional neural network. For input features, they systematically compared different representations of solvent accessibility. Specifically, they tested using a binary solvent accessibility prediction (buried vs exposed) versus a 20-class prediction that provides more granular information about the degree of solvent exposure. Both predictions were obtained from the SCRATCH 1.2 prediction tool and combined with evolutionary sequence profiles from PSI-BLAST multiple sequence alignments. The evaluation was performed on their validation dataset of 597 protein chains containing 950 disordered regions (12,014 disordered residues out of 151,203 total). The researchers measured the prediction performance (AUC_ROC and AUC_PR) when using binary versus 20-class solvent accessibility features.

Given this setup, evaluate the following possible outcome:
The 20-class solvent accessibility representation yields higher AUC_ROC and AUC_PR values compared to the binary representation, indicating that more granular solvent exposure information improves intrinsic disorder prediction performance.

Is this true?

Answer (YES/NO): YES